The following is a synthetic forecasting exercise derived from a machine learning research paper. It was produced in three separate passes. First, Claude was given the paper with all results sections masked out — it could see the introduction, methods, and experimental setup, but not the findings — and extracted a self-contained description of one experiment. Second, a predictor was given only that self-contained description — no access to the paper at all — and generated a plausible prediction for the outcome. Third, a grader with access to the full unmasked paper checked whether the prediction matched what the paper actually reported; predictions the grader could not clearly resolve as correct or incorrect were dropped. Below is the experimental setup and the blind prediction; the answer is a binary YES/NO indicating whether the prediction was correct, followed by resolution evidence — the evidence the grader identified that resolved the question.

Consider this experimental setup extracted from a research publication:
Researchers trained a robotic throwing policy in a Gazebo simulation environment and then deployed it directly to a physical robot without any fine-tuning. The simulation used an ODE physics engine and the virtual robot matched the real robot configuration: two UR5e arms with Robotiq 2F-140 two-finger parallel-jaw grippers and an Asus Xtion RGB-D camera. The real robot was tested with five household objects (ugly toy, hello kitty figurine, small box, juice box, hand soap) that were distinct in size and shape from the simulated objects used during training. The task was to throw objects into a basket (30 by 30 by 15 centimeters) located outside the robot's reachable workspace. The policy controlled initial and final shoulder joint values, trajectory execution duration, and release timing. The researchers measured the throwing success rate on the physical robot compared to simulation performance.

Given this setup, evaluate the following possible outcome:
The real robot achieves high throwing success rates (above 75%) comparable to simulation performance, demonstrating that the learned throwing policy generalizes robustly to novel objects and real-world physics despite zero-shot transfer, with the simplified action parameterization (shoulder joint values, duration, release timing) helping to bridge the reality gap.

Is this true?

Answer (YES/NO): YES